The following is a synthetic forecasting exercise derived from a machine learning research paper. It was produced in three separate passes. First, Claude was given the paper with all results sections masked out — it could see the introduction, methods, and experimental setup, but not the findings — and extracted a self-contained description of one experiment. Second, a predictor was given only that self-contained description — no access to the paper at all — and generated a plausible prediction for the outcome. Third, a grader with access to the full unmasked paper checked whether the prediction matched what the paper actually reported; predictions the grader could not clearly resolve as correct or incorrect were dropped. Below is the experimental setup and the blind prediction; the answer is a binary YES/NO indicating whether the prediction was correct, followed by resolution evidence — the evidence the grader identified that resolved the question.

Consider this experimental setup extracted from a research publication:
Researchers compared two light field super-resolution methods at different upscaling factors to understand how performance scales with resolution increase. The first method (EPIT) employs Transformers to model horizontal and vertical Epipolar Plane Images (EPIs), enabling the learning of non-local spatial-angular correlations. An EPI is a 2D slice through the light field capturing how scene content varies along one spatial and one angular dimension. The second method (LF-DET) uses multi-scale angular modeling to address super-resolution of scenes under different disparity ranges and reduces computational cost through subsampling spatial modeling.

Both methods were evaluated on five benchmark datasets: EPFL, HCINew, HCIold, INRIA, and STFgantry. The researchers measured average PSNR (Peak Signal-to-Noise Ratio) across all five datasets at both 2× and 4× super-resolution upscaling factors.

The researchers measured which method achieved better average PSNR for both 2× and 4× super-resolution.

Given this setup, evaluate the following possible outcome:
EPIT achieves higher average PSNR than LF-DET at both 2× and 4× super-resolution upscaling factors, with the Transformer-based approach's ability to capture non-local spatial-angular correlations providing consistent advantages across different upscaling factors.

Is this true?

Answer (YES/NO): NO